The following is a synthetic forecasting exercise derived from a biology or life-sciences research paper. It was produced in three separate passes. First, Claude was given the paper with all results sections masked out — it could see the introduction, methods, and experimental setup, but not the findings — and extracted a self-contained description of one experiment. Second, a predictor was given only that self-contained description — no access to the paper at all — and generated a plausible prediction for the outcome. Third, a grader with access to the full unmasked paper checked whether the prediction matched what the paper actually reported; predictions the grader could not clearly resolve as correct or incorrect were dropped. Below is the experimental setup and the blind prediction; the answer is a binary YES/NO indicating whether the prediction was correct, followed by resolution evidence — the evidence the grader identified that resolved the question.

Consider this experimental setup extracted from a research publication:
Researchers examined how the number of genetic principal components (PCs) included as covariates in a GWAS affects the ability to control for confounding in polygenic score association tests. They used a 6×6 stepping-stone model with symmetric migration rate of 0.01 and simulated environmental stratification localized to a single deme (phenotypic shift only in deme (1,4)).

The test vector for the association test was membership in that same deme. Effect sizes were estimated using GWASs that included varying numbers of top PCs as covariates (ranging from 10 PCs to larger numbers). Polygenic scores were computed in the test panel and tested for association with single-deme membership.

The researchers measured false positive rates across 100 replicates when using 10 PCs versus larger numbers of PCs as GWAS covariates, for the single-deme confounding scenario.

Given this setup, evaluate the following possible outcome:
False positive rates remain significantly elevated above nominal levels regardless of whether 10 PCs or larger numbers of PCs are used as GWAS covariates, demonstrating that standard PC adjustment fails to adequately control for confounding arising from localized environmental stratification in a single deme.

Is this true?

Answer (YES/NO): NO